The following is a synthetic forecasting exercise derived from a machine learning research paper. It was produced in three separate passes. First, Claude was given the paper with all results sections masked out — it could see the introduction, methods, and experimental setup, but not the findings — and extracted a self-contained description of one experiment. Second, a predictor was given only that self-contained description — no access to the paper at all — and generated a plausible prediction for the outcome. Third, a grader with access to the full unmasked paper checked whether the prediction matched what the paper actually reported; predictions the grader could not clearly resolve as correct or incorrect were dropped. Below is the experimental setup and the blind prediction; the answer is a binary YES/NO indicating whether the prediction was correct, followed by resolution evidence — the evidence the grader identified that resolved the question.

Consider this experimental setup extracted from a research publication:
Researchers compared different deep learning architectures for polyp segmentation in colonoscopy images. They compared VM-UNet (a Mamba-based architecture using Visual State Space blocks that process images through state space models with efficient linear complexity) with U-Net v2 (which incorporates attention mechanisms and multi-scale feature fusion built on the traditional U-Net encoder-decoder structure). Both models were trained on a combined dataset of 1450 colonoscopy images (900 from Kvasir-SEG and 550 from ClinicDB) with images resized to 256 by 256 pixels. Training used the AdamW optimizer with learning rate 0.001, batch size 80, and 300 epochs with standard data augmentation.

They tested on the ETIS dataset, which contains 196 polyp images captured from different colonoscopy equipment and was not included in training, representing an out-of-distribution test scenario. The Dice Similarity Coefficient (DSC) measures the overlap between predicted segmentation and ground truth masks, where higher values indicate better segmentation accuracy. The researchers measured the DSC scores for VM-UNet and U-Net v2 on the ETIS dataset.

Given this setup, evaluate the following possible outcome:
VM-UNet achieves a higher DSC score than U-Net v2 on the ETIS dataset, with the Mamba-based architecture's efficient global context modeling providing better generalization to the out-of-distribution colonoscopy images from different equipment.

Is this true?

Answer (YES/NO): NO